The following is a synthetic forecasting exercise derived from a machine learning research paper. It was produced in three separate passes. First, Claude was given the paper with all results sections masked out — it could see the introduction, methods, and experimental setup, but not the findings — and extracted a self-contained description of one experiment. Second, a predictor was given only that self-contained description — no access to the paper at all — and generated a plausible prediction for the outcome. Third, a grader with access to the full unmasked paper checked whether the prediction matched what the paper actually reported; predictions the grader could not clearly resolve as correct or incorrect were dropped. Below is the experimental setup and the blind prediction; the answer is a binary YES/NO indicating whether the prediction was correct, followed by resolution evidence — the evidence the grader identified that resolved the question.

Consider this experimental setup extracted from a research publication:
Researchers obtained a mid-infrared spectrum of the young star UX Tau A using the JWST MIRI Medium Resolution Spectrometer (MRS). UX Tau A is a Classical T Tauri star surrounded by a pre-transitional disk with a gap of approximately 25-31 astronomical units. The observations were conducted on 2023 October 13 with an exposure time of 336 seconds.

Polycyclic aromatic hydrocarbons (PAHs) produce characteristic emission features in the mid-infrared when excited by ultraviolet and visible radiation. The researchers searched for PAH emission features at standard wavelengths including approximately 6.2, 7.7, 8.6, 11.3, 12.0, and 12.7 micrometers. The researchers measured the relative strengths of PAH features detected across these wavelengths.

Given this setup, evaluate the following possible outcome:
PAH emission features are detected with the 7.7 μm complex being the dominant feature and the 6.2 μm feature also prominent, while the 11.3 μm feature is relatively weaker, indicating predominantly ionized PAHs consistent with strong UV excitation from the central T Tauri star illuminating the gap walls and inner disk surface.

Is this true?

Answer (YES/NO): NO